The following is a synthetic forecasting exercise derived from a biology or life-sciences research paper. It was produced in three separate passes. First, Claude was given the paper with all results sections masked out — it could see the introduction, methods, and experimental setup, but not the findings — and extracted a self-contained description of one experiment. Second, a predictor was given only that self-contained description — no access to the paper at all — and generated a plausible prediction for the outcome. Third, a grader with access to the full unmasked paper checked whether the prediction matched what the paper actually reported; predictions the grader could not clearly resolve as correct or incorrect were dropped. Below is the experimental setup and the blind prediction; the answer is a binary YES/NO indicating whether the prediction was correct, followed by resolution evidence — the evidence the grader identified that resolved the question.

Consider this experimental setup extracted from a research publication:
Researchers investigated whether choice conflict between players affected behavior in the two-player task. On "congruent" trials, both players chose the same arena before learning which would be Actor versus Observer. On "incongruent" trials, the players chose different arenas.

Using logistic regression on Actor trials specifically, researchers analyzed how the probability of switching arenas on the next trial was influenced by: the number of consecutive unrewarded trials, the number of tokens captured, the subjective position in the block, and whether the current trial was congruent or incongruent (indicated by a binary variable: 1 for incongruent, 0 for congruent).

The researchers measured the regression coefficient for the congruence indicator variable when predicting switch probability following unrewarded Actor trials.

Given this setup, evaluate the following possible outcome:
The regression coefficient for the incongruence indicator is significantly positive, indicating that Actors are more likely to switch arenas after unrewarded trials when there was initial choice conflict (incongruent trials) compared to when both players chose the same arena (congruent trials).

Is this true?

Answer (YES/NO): YES